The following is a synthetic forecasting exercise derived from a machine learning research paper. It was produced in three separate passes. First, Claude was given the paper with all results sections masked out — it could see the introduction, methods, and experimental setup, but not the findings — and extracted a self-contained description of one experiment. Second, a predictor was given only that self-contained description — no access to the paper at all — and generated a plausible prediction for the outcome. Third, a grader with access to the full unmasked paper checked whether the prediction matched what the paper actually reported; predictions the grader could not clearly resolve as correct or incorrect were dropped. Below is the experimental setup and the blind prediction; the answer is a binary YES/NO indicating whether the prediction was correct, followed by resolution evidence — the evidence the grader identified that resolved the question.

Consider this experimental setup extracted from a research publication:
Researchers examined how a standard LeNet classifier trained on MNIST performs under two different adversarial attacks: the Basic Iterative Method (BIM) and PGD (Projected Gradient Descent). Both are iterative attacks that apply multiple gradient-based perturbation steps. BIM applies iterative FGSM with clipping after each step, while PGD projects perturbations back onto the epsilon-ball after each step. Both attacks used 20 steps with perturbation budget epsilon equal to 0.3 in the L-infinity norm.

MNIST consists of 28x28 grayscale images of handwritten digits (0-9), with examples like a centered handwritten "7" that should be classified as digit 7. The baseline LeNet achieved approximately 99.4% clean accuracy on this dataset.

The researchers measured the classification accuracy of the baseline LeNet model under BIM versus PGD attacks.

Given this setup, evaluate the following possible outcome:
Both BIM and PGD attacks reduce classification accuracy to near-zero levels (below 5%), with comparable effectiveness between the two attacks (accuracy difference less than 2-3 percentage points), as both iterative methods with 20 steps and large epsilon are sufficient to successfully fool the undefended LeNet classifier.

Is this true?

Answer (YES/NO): NO